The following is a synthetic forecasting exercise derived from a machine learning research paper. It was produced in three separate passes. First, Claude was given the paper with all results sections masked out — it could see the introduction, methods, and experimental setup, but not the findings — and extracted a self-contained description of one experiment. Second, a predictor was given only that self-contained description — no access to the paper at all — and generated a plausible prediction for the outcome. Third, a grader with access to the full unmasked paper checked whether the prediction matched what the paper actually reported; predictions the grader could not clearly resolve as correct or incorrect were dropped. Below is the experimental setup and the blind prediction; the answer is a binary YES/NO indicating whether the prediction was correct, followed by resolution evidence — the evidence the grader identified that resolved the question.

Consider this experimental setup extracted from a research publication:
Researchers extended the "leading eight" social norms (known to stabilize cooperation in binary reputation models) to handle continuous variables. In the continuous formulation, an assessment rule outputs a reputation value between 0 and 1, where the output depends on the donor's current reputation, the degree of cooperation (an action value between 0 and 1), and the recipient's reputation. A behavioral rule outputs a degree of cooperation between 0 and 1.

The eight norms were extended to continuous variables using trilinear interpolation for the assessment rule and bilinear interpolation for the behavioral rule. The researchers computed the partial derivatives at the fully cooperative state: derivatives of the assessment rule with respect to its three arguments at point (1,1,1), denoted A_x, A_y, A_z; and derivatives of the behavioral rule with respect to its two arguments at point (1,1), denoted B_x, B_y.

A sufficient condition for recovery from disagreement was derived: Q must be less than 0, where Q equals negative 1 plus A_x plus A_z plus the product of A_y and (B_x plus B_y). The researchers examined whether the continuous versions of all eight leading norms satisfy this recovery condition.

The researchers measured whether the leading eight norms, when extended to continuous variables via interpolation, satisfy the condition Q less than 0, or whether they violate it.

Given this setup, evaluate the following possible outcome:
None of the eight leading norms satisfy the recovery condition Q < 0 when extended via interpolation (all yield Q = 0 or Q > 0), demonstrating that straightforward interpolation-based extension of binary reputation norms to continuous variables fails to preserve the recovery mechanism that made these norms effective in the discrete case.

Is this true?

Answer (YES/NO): YES